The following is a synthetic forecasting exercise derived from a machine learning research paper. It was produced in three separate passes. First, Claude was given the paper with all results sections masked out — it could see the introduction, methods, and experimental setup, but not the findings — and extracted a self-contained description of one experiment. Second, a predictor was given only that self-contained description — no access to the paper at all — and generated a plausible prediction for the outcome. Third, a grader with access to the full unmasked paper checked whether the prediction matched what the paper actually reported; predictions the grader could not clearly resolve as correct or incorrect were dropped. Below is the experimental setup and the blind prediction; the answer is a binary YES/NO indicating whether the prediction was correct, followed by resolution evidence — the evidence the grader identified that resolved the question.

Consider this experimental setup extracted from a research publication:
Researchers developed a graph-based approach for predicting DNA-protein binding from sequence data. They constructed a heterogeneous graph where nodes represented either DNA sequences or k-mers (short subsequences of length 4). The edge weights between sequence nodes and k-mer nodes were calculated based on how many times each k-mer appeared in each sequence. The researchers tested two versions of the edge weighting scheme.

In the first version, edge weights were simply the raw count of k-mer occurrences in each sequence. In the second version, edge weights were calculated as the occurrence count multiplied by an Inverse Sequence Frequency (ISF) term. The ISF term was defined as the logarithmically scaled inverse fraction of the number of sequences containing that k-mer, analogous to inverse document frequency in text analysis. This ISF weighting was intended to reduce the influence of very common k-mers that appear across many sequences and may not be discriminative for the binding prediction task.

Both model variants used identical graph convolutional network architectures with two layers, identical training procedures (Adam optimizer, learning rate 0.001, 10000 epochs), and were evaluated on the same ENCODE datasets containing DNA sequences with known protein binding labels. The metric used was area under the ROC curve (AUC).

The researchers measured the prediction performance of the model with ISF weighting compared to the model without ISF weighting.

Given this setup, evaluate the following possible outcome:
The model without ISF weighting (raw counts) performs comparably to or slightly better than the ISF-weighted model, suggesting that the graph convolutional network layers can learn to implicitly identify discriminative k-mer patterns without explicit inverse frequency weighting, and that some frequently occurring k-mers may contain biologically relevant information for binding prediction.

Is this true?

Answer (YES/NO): NO